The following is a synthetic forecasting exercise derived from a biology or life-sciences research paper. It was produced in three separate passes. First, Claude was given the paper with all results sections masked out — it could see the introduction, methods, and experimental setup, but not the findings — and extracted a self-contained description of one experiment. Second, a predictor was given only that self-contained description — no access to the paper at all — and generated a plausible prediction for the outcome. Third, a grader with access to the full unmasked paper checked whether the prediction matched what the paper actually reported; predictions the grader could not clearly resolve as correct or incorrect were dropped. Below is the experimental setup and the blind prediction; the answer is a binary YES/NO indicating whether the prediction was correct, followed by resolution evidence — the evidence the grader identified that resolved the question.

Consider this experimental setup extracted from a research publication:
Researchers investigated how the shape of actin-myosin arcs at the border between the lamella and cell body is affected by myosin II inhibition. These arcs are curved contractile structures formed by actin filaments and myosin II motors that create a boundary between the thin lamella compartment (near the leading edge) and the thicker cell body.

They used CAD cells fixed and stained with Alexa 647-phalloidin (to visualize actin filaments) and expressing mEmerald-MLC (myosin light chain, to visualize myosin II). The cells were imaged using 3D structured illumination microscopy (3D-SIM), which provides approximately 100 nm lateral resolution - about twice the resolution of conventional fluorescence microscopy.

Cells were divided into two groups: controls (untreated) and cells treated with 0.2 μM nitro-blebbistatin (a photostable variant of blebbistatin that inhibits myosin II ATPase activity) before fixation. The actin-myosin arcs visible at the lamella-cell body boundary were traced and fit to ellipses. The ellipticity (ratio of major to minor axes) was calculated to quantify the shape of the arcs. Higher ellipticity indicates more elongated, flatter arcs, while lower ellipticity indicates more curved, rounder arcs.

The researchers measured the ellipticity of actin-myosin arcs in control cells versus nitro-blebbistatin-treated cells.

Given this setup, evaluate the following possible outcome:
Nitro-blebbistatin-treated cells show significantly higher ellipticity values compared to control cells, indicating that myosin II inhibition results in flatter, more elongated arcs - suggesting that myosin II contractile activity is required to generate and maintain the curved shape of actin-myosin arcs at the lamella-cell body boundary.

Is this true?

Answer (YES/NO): YES